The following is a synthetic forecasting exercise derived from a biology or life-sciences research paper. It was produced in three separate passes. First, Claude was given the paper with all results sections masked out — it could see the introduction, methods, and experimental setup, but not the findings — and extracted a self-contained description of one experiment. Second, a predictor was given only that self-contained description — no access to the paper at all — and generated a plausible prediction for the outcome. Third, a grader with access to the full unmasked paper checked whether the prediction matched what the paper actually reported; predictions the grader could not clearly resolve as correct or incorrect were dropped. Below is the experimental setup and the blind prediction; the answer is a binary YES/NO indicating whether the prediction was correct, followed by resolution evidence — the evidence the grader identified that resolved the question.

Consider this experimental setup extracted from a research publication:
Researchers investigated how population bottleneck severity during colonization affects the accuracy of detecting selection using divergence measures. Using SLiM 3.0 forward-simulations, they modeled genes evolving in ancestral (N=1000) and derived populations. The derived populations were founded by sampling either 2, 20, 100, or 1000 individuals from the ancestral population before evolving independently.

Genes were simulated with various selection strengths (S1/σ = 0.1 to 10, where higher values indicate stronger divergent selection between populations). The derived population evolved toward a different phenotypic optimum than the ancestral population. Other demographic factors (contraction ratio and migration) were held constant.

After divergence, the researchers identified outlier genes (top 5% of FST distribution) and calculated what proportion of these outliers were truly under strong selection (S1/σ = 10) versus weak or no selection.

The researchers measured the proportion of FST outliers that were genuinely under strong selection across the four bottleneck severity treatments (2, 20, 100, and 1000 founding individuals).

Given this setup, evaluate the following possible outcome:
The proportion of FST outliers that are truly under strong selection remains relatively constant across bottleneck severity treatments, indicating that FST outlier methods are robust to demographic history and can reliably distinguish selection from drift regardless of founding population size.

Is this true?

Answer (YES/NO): NO